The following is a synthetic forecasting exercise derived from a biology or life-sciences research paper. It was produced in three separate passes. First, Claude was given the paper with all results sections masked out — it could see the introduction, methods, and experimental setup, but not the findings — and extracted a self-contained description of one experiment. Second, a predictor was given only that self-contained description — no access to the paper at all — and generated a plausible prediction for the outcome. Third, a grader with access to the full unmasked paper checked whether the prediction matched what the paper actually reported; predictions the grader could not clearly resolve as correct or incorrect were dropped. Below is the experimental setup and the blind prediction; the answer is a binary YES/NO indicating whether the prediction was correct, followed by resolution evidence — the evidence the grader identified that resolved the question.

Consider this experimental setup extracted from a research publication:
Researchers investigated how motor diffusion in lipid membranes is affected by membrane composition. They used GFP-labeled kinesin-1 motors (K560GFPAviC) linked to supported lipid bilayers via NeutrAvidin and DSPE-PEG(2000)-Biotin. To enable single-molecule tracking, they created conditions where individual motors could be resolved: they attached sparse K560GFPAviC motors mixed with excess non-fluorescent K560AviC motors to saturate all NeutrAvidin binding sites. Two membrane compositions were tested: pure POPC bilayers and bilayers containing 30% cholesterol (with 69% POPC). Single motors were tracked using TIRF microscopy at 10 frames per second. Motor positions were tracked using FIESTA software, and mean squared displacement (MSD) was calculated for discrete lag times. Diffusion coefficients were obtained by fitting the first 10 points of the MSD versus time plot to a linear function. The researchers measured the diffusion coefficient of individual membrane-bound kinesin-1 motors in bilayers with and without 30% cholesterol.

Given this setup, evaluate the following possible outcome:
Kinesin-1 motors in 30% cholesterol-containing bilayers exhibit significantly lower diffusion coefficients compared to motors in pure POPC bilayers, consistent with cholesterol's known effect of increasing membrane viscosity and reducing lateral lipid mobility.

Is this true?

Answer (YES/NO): YES